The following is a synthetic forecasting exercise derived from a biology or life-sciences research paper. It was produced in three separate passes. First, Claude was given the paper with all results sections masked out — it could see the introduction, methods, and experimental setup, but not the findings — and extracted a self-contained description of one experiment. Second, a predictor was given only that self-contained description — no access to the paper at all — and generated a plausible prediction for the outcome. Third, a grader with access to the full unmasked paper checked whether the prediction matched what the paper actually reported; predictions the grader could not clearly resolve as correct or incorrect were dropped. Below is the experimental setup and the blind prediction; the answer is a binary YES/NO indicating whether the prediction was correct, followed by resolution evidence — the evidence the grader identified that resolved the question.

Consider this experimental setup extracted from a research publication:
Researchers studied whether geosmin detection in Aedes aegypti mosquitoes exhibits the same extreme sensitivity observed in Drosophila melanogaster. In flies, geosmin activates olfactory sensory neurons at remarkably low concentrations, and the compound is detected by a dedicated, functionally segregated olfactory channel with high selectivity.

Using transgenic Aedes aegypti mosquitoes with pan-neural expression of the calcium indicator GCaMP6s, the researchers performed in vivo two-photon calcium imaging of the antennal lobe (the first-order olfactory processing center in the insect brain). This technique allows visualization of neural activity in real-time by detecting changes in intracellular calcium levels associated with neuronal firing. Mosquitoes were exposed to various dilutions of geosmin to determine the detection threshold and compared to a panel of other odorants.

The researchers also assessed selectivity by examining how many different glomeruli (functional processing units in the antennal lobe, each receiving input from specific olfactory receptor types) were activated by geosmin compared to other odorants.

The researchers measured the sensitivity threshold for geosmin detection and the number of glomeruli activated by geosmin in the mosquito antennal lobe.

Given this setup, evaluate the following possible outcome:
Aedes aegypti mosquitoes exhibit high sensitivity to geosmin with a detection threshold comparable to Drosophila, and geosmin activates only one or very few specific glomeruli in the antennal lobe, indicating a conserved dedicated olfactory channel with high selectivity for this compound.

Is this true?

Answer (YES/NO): NO